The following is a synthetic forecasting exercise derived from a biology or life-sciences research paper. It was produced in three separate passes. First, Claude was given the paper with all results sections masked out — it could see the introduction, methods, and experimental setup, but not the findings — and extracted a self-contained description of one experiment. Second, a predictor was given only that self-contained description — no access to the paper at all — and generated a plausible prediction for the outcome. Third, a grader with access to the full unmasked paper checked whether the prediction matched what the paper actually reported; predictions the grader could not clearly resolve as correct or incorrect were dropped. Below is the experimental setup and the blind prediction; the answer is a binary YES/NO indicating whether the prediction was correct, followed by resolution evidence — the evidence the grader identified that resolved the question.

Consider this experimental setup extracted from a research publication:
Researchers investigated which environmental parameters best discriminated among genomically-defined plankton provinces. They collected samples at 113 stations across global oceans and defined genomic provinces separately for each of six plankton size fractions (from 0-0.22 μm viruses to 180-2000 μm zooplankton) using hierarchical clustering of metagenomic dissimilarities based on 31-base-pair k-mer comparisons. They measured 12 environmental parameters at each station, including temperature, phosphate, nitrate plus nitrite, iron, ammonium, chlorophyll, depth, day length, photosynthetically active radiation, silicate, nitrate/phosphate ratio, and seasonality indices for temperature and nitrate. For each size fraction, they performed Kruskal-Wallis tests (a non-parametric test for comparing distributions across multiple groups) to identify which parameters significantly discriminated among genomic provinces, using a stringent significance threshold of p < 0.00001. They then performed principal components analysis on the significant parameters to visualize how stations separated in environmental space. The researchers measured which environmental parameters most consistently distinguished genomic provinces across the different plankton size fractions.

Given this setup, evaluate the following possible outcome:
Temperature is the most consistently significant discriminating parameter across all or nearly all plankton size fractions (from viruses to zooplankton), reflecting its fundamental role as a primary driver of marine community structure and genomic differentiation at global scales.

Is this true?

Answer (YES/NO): YES